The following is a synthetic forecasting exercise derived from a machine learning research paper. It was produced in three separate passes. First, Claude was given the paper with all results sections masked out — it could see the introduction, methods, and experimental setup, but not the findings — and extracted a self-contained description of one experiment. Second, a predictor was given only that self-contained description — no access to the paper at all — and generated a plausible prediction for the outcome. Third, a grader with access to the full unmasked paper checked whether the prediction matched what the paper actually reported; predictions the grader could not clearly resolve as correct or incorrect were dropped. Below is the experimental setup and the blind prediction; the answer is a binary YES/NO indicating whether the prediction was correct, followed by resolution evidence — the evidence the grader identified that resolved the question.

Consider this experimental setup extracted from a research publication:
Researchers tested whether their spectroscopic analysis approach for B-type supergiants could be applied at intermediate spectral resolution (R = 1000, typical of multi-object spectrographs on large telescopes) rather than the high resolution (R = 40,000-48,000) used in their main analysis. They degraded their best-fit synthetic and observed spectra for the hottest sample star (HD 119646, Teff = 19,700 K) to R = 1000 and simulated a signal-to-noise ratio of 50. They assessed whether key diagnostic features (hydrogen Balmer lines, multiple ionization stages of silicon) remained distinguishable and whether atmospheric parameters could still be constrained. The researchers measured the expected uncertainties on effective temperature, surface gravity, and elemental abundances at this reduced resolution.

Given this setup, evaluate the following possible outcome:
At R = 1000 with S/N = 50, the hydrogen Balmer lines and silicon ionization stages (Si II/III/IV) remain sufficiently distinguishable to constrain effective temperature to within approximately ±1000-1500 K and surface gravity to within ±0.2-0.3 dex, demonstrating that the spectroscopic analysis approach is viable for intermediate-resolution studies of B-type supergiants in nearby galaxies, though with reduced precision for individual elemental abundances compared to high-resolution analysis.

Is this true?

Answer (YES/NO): NO